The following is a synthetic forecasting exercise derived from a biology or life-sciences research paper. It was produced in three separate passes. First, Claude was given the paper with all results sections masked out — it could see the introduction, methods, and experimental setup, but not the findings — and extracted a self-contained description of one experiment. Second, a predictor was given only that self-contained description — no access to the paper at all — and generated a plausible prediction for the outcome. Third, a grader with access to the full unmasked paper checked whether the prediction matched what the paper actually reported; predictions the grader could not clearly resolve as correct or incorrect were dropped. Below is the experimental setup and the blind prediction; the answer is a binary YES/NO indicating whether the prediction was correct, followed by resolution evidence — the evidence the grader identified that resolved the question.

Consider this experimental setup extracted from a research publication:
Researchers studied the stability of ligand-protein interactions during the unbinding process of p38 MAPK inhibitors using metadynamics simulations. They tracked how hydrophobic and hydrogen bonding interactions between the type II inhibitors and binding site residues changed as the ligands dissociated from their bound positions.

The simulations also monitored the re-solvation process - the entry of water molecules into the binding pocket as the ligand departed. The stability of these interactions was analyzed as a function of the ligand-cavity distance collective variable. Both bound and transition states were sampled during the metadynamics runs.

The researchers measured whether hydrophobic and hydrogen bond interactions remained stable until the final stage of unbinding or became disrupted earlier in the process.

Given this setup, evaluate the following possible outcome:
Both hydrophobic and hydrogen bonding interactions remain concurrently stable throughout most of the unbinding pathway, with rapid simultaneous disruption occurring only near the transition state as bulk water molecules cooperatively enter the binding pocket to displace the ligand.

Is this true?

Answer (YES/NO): NO